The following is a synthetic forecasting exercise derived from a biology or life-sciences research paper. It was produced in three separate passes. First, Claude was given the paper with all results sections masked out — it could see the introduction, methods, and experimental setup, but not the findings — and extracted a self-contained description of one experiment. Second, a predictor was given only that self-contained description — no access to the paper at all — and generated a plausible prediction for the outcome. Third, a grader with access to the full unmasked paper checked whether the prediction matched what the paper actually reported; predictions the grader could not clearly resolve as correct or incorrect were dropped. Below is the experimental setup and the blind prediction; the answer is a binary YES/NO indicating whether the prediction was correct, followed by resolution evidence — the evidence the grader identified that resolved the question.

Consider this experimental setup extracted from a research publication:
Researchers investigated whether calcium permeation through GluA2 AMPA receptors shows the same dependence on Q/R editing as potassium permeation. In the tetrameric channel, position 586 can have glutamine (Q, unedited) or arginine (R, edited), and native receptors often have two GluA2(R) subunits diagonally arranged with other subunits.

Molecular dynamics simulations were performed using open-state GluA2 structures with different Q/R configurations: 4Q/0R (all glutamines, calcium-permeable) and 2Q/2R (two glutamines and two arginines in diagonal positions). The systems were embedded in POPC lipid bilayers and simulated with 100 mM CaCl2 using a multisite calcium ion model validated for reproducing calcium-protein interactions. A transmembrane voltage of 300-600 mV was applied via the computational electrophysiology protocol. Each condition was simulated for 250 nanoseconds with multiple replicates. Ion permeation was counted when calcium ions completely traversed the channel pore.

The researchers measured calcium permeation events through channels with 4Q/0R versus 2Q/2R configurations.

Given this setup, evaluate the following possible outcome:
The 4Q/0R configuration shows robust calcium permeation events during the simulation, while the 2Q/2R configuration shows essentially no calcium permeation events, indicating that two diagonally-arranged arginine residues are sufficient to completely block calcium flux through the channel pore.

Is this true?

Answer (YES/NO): YES